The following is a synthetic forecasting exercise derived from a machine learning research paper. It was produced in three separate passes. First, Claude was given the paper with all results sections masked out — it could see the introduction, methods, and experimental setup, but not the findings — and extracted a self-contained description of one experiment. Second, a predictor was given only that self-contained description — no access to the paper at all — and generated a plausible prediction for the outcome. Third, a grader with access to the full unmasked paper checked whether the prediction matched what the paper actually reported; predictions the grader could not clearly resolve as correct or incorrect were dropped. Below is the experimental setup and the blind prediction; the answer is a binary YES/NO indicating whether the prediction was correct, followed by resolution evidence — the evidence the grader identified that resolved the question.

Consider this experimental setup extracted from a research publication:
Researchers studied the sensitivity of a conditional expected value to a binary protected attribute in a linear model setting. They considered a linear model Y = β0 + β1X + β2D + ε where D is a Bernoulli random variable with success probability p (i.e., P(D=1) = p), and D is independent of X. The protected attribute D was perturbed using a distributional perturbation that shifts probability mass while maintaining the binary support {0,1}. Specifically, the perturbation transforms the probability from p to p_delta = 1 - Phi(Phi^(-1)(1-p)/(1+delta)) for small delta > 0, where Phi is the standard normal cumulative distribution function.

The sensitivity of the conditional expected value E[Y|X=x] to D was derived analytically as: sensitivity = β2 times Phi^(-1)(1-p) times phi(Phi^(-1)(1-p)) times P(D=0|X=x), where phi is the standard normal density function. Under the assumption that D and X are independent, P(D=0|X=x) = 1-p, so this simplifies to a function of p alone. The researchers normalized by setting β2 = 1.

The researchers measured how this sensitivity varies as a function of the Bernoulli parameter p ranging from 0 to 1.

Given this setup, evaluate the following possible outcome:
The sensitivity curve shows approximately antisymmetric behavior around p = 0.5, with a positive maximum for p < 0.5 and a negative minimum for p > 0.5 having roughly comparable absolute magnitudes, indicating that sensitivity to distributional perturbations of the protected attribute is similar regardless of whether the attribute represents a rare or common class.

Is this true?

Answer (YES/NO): NO